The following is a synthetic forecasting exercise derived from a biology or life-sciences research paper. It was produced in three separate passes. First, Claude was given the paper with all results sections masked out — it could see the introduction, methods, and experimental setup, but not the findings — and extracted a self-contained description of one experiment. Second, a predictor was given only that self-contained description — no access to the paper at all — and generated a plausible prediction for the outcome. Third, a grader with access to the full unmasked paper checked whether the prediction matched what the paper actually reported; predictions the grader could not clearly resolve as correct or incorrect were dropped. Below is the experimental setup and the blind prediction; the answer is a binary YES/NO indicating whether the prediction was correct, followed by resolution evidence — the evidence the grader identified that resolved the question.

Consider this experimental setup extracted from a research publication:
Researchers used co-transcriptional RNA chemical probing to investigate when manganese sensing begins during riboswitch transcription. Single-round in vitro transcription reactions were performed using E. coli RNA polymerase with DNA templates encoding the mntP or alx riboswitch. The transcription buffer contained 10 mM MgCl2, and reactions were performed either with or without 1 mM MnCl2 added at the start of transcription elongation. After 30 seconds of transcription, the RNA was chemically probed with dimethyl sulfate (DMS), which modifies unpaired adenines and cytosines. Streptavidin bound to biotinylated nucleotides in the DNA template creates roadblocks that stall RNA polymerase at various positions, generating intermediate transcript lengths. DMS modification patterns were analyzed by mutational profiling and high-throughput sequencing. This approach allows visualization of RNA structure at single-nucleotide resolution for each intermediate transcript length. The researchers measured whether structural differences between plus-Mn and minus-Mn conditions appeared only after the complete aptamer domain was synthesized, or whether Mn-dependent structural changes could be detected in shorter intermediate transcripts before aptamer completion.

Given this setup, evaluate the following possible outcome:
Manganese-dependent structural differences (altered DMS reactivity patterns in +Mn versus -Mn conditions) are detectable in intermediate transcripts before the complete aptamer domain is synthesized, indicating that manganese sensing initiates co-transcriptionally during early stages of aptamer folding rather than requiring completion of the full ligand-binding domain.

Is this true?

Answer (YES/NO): YES